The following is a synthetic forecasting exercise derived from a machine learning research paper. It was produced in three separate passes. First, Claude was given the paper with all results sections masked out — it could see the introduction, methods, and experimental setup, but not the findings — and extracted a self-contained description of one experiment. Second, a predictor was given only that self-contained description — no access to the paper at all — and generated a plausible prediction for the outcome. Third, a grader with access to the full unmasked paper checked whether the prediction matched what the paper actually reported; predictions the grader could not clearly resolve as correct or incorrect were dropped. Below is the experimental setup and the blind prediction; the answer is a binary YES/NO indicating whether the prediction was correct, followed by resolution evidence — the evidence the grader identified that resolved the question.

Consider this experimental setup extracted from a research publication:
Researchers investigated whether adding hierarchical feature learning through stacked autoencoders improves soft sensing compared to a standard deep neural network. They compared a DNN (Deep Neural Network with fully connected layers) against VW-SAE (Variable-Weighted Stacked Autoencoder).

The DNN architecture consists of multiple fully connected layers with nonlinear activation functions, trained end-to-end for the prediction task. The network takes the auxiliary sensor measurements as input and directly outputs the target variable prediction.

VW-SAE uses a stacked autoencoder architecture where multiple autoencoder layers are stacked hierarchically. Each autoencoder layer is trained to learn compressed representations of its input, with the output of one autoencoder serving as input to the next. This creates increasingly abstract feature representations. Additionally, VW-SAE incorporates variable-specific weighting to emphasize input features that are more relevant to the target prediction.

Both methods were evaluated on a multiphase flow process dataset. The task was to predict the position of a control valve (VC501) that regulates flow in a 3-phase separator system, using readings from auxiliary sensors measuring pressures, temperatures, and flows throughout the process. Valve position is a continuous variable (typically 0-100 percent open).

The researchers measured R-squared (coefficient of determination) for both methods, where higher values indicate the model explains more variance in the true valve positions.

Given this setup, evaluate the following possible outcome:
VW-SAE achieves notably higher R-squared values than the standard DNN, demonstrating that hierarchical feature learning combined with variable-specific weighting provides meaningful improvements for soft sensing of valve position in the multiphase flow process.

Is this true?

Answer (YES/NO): YES